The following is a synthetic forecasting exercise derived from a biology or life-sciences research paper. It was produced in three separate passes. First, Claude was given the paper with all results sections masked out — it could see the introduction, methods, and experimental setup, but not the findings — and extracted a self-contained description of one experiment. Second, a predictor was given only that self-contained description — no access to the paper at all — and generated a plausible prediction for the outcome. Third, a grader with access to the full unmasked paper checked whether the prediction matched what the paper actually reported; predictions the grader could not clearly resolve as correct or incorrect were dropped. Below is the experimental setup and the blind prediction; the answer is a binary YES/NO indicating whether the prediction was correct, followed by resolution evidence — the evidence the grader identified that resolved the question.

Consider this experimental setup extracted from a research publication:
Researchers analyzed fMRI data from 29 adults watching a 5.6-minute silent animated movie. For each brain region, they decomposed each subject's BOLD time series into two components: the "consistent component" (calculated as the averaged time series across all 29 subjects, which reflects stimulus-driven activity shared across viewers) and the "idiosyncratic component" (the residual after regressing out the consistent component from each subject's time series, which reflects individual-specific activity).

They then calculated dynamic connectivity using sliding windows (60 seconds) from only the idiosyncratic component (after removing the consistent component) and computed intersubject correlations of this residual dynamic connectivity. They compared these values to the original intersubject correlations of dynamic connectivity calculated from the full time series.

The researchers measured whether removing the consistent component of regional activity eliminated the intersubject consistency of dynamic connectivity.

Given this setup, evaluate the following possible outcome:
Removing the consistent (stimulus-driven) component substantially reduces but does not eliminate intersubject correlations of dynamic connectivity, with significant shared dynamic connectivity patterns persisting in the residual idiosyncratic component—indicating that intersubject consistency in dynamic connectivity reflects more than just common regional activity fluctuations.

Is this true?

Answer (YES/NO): NO